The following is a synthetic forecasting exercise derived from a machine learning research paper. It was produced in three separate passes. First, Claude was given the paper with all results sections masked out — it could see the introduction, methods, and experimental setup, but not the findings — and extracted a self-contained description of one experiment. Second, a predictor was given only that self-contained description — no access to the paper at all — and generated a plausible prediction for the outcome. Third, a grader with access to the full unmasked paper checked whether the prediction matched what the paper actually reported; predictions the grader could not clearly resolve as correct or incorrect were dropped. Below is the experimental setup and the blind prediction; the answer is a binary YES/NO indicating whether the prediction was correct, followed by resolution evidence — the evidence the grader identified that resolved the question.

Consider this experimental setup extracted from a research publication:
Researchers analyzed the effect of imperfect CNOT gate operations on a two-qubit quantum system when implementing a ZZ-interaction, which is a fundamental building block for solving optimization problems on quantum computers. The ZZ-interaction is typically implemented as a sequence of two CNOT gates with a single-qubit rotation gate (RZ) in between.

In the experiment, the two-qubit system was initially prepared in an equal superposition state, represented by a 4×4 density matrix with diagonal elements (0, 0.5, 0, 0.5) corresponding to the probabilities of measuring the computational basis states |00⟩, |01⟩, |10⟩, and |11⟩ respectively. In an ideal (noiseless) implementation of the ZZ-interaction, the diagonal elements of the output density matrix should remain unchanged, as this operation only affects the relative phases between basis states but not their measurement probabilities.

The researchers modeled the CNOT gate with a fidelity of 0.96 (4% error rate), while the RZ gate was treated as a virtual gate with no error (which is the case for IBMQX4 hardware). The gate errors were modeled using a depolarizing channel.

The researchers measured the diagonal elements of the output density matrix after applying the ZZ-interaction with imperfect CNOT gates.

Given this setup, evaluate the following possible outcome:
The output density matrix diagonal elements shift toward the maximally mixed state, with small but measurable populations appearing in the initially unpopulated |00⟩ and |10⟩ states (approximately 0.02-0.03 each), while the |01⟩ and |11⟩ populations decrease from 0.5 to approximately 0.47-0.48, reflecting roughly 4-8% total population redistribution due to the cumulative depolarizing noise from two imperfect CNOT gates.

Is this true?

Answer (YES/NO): NO